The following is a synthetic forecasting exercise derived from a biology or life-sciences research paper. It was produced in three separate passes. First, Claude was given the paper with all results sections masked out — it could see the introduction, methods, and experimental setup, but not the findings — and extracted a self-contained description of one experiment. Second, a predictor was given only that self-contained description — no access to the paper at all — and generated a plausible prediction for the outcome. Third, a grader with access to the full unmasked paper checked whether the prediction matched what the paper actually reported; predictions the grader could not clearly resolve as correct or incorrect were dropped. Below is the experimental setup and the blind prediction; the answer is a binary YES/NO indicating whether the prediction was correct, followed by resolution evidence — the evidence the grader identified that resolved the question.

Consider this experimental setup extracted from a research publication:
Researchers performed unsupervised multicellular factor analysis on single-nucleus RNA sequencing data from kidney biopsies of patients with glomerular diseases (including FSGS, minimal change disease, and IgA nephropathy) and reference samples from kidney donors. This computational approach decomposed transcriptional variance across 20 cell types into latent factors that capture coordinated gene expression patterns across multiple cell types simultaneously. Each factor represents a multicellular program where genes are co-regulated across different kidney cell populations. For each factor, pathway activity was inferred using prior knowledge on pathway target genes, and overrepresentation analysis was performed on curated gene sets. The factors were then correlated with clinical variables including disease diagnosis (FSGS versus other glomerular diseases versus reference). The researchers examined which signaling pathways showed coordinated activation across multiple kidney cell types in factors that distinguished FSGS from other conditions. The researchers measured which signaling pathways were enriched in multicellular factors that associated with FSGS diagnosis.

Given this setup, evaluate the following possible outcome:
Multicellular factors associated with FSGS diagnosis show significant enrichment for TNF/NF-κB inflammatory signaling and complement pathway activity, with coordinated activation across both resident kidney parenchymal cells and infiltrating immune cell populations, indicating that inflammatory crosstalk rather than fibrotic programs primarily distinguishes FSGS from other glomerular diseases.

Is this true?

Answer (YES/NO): NO